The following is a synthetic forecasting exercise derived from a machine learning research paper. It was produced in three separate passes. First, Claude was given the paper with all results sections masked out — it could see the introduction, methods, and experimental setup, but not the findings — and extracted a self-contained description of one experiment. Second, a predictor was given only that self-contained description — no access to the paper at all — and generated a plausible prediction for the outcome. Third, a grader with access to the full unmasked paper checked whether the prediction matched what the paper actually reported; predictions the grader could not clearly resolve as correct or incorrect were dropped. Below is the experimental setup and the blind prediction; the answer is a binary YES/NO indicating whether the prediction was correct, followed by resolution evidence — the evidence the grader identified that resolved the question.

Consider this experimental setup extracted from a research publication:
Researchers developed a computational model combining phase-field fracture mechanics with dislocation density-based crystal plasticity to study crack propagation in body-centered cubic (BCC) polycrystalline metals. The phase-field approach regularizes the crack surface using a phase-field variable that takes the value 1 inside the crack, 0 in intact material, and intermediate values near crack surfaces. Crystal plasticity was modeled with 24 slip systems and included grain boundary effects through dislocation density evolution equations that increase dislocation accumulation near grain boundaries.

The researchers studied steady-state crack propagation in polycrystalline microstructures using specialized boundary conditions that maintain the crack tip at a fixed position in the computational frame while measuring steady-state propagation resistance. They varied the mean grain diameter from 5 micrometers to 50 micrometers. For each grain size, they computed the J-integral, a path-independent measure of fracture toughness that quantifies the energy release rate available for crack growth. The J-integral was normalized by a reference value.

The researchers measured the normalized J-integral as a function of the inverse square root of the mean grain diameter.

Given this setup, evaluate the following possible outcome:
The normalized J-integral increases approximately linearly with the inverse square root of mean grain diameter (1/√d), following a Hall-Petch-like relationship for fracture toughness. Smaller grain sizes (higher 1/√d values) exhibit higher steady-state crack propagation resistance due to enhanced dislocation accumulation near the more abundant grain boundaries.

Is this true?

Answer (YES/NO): NO